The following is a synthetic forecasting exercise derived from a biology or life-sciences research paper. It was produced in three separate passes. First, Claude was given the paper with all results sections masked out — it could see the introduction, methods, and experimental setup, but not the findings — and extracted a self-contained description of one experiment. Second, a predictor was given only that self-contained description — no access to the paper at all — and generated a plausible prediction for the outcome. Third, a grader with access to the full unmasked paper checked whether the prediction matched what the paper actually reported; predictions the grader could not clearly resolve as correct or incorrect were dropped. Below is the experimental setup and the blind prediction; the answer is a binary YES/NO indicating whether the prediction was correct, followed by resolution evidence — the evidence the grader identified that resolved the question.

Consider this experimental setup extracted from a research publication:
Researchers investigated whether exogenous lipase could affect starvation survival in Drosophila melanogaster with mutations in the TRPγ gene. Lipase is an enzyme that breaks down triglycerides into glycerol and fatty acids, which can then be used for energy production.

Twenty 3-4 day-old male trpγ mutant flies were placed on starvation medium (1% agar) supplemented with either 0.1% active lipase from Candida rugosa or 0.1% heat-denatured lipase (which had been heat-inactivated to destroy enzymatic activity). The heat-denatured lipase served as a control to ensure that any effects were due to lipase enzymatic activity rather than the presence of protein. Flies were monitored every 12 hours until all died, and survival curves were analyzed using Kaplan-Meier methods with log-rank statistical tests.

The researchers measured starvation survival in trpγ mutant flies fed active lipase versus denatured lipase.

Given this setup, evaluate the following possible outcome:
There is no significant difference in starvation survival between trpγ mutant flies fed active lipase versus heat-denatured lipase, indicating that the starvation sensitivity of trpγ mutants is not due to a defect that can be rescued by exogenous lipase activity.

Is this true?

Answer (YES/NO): NO